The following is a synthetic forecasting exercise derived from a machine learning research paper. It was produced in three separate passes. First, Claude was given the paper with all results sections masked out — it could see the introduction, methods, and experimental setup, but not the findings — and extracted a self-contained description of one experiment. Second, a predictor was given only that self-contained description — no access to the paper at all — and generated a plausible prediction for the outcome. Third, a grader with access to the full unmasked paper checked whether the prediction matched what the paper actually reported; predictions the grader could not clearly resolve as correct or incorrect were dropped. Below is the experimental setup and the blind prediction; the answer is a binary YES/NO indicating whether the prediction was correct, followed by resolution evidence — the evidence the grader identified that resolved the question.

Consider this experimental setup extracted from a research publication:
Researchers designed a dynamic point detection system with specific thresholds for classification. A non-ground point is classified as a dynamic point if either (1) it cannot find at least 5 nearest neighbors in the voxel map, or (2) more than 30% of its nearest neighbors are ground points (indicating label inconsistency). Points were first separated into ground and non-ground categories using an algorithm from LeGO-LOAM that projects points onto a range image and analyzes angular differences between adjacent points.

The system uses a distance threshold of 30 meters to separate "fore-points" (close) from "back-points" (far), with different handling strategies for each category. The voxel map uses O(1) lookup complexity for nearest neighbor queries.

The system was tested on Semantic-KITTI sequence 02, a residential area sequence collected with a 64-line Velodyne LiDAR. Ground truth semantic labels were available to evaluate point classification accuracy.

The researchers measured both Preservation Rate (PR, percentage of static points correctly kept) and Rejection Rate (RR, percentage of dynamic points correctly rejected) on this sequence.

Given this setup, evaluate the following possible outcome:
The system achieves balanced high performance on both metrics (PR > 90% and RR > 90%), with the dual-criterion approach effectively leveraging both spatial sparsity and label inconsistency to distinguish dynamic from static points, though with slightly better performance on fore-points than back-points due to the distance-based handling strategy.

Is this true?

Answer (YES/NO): NO